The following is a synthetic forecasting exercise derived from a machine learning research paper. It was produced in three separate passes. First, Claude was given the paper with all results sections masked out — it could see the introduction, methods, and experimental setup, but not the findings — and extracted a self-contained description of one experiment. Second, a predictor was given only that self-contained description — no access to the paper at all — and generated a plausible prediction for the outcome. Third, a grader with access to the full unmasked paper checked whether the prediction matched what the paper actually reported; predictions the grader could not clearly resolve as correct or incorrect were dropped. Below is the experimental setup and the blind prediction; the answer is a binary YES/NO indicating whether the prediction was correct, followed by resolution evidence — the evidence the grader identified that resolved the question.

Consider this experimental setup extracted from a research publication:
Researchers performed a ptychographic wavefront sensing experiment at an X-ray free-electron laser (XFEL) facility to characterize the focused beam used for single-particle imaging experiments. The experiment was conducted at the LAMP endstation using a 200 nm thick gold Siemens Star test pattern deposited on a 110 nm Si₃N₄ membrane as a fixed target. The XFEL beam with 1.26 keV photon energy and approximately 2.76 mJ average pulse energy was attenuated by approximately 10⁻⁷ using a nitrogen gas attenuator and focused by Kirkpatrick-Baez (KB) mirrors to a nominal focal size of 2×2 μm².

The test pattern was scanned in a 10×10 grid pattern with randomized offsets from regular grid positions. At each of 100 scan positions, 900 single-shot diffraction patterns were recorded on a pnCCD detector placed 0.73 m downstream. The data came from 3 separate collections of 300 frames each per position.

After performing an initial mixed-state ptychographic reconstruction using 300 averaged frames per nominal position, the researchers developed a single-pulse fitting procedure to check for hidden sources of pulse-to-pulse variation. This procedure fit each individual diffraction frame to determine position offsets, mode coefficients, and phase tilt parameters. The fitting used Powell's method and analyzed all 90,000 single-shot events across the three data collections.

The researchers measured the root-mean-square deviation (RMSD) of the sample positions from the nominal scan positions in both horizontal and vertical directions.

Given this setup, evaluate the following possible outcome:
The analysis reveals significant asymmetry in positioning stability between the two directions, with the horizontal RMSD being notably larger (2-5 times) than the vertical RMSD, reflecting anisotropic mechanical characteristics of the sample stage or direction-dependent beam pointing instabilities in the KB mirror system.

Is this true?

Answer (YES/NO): NO